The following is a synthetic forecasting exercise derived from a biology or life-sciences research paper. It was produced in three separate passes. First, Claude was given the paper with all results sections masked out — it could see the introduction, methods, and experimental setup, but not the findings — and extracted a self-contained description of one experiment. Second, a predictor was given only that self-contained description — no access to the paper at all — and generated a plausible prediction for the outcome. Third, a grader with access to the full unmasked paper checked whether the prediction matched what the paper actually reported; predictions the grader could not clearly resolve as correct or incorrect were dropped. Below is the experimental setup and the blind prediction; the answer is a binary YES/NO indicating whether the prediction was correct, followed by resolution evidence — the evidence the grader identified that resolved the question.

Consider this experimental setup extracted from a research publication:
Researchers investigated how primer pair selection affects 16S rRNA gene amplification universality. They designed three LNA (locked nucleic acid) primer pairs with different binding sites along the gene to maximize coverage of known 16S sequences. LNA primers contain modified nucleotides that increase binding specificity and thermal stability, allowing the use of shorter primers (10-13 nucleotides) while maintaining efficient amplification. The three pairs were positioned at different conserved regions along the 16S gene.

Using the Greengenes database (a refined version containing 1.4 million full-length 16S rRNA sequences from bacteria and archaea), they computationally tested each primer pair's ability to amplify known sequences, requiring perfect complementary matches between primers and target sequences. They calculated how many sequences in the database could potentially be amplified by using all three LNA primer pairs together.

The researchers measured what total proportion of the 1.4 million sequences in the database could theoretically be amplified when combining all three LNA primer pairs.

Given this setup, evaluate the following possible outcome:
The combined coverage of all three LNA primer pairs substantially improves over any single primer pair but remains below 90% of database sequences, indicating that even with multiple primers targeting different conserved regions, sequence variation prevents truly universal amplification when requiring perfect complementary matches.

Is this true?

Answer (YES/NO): YES